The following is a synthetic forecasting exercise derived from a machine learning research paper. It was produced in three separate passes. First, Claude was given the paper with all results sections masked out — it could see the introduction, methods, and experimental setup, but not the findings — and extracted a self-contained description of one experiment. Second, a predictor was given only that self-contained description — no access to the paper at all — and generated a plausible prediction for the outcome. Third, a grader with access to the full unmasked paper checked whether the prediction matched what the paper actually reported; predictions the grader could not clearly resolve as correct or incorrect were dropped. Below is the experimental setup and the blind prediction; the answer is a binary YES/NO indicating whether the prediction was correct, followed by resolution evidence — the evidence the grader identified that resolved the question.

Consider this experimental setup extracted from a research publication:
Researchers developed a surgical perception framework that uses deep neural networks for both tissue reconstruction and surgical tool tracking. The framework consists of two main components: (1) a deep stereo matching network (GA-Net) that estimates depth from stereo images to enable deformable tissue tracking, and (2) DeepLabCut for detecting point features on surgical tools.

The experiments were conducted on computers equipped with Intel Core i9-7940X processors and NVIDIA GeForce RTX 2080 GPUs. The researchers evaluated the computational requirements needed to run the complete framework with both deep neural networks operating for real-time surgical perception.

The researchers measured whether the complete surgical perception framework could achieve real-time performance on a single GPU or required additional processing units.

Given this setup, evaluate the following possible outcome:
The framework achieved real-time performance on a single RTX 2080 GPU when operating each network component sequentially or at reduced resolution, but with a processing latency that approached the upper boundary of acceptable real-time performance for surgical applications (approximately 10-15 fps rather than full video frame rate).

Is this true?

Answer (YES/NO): NO